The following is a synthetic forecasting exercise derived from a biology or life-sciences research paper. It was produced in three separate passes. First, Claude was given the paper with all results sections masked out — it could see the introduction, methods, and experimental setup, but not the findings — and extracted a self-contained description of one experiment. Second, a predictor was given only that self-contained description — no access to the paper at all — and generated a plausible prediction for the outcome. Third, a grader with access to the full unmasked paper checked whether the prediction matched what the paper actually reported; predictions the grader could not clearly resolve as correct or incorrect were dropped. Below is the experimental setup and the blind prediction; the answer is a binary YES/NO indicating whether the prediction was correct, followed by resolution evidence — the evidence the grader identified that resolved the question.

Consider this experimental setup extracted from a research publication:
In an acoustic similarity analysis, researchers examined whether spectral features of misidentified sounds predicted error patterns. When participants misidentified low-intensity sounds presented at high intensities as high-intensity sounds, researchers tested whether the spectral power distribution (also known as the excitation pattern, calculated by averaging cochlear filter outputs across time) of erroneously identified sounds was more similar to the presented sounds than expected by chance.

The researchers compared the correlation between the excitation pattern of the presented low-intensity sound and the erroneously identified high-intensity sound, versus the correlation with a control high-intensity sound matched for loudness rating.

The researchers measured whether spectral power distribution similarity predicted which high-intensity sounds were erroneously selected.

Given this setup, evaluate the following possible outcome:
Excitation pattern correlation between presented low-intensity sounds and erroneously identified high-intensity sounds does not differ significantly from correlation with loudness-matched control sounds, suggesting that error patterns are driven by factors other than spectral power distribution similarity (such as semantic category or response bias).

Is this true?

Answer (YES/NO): YES